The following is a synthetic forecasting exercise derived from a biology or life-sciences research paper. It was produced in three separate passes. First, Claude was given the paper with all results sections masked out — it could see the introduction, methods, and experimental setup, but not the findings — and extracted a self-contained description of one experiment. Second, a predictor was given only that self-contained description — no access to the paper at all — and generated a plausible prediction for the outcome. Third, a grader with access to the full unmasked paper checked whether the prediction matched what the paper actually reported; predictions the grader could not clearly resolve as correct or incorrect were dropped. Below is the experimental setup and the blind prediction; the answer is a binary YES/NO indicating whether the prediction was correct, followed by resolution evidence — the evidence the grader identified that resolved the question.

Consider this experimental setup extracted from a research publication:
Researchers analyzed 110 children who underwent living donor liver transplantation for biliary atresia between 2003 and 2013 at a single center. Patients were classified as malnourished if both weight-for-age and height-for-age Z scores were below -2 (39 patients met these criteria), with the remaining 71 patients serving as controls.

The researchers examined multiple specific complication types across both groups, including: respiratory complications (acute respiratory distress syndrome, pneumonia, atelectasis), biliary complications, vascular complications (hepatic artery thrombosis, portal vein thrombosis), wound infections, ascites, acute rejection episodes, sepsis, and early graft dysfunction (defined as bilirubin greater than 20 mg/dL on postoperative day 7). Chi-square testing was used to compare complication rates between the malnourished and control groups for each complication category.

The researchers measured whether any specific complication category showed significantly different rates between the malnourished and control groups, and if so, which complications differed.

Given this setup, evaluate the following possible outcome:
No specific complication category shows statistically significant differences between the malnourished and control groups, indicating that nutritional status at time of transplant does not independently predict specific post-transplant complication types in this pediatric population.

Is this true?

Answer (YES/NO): NO